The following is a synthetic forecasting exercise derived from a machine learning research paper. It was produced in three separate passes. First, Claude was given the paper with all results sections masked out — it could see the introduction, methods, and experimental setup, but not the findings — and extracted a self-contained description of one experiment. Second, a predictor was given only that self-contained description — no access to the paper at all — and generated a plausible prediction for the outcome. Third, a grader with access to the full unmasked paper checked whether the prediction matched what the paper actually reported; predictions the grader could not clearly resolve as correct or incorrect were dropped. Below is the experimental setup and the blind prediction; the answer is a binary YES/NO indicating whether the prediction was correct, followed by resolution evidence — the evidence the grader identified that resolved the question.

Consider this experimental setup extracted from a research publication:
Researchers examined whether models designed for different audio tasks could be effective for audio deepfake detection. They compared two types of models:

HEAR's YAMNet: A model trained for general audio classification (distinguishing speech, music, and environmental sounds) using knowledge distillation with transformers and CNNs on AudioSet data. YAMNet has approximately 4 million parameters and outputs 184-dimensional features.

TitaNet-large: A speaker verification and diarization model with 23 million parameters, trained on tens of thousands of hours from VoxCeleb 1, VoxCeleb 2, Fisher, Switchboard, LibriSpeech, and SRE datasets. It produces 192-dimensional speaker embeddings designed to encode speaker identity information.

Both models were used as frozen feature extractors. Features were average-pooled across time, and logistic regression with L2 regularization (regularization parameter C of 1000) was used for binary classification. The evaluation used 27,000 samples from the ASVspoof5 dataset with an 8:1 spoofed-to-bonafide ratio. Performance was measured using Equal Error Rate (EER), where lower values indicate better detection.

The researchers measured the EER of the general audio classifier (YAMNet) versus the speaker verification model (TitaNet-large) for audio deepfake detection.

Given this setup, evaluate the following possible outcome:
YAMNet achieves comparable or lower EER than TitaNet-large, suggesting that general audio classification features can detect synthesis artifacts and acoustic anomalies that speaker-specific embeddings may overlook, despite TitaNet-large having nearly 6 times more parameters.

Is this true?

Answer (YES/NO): NO